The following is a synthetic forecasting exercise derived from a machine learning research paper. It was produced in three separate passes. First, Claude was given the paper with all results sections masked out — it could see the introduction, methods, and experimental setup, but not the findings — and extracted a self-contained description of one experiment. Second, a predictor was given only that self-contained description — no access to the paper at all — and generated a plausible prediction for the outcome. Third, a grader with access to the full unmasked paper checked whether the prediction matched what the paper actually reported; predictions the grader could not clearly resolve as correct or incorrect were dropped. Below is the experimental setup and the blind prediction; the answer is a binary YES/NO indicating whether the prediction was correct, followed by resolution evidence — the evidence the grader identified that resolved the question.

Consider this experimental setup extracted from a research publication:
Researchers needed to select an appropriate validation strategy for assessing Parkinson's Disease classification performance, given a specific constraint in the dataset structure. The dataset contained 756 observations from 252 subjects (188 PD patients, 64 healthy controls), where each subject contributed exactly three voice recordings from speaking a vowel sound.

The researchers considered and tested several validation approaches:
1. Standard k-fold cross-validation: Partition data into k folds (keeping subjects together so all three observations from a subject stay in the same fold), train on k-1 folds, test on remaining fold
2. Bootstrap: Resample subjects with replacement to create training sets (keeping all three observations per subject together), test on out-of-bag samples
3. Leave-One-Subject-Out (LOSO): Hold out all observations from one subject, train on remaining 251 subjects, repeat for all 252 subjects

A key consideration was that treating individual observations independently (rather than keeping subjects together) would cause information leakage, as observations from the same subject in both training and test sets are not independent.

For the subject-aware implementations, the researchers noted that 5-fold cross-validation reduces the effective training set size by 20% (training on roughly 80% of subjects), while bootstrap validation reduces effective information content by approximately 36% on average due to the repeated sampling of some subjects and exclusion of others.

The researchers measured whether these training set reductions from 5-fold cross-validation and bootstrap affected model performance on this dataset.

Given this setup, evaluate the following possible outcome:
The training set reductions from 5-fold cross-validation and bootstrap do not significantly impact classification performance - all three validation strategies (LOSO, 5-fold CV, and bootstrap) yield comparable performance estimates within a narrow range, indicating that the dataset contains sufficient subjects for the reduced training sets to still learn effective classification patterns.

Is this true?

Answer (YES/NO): NO